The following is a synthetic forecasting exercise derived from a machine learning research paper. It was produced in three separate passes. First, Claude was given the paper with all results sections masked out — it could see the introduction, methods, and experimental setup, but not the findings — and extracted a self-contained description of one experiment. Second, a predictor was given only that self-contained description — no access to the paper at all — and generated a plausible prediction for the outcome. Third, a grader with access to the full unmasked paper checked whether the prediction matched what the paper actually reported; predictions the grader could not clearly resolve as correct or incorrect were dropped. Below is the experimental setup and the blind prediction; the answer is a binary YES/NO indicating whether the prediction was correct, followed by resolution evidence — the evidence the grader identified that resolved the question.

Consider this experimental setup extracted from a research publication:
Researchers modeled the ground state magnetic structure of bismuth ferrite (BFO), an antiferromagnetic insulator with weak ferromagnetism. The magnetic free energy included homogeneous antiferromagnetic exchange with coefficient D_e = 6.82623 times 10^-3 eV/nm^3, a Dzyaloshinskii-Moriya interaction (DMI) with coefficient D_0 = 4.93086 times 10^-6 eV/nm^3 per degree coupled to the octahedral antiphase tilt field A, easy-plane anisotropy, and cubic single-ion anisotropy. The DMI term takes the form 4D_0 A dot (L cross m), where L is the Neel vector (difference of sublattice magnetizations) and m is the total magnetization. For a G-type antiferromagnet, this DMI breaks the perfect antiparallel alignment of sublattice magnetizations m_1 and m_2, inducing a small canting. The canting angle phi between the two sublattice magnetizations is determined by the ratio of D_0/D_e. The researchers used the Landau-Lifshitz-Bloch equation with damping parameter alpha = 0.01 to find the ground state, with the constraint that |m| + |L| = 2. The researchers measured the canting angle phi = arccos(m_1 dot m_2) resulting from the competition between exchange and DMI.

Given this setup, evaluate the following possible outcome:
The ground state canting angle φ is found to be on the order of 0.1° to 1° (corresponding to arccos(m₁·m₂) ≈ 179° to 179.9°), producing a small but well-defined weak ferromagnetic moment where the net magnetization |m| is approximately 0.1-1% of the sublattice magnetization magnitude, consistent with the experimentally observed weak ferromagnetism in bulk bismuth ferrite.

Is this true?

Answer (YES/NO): NO